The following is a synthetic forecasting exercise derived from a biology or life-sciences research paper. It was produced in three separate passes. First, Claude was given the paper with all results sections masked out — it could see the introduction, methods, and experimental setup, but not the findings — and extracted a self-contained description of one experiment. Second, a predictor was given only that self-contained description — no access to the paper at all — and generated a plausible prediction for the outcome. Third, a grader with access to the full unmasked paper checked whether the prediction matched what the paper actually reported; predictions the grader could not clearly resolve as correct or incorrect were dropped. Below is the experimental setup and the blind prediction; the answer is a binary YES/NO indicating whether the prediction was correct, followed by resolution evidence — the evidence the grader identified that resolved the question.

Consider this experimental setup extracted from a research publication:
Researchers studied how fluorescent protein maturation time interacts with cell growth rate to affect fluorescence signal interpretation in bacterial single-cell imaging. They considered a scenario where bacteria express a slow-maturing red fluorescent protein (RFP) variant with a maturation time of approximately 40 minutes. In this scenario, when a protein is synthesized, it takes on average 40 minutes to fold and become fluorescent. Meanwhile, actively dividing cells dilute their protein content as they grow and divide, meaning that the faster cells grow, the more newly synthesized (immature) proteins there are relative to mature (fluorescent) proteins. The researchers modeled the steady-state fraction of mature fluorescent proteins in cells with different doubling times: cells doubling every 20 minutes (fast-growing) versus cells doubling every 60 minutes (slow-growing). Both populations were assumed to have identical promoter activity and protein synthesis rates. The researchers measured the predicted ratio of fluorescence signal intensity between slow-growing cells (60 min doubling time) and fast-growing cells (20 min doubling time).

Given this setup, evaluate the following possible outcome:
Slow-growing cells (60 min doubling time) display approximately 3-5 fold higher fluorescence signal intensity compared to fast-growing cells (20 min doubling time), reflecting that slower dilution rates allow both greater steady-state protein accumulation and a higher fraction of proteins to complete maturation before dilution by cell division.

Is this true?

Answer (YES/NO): NO